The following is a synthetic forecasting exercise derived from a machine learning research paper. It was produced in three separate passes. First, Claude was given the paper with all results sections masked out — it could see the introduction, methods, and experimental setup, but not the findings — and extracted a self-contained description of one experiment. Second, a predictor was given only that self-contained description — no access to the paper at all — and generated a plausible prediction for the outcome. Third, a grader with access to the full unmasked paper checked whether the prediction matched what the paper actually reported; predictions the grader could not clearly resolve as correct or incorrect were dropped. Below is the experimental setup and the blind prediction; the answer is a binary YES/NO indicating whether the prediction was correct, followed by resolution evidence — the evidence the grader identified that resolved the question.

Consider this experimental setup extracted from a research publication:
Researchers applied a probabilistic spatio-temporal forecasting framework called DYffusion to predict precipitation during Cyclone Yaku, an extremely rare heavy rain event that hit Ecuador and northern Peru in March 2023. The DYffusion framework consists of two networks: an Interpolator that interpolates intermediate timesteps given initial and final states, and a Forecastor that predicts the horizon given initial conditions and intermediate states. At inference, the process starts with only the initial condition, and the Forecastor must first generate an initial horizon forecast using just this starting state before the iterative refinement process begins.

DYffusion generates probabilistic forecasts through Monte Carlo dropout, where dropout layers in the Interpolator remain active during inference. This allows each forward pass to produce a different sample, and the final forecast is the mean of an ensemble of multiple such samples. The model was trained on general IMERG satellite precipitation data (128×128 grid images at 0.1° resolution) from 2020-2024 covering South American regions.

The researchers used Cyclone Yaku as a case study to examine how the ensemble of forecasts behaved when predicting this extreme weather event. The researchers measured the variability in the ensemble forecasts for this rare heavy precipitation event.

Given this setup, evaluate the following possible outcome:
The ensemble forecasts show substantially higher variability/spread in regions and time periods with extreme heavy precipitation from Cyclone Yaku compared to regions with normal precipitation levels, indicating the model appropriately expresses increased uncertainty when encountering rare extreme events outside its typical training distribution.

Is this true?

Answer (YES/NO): NO